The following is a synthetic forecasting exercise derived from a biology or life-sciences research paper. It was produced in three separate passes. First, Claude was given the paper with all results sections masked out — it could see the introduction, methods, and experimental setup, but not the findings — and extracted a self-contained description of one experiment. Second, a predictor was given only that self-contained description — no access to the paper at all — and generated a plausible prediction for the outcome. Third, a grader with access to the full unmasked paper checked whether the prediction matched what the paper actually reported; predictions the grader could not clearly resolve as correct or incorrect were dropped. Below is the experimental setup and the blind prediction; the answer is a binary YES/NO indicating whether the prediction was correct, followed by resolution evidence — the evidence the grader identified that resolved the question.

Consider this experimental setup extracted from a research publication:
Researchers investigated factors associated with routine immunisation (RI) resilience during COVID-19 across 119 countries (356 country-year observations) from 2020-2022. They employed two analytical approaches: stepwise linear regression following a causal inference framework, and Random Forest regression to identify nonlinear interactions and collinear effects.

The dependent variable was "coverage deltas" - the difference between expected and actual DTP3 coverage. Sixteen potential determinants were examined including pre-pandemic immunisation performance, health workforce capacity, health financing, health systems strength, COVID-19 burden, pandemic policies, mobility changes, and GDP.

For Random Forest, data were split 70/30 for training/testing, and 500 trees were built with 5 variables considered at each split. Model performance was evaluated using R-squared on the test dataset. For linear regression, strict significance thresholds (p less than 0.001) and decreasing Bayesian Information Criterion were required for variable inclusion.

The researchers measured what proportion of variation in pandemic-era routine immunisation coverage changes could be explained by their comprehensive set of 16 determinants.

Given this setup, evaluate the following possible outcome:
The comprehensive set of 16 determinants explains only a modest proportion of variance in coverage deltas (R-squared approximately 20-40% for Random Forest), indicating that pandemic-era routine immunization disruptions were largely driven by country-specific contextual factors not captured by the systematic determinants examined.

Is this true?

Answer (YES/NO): NO